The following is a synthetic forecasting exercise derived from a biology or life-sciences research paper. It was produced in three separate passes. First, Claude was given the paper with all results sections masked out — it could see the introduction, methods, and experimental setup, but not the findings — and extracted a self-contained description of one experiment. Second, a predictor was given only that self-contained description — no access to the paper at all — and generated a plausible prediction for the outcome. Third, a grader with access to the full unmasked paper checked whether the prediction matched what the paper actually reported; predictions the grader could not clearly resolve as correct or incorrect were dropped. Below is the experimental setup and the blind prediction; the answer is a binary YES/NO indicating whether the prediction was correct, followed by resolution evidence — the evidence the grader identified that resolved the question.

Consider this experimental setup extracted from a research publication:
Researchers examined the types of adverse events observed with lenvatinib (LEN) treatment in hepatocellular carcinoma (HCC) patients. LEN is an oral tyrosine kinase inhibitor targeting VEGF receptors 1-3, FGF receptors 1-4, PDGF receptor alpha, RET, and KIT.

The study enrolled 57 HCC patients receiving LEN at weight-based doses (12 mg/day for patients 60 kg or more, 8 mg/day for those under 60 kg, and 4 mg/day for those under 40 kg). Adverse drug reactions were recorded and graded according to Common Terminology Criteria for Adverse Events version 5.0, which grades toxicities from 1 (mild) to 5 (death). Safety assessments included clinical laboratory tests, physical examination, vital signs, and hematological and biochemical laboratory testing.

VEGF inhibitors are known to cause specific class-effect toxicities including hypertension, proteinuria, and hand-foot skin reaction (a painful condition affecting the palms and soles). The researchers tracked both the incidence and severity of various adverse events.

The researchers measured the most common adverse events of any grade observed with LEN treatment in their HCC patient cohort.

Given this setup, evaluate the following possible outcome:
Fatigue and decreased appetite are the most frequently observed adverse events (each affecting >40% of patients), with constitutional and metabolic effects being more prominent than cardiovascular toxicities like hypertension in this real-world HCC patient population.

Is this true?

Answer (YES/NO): NO